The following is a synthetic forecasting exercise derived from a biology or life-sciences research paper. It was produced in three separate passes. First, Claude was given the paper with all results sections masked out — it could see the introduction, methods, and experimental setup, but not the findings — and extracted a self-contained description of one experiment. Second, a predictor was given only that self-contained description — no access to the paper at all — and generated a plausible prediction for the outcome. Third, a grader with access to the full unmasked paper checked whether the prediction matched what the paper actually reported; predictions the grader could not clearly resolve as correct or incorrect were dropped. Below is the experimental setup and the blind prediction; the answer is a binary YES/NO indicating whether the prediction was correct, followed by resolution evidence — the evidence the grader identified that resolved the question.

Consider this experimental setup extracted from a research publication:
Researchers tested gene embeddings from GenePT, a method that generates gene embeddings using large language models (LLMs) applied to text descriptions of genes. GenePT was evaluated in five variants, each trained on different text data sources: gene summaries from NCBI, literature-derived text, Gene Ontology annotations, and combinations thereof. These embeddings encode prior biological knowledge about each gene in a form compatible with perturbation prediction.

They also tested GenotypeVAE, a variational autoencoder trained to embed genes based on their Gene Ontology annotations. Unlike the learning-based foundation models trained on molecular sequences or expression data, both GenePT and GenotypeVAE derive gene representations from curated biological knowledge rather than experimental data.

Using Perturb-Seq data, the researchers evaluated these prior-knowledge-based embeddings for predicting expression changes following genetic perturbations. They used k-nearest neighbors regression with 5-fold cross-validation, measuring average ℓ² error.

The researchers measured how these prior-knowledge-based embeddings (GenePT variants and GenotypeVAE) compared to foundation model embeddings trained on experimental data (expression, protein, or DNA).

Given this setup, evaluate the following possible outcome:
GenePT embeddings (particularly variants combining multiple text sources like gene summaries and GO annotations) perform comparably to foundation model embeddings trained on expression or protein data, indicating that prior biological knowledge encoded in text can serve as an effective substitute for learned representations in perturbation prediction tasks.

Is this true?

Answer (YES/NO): NO